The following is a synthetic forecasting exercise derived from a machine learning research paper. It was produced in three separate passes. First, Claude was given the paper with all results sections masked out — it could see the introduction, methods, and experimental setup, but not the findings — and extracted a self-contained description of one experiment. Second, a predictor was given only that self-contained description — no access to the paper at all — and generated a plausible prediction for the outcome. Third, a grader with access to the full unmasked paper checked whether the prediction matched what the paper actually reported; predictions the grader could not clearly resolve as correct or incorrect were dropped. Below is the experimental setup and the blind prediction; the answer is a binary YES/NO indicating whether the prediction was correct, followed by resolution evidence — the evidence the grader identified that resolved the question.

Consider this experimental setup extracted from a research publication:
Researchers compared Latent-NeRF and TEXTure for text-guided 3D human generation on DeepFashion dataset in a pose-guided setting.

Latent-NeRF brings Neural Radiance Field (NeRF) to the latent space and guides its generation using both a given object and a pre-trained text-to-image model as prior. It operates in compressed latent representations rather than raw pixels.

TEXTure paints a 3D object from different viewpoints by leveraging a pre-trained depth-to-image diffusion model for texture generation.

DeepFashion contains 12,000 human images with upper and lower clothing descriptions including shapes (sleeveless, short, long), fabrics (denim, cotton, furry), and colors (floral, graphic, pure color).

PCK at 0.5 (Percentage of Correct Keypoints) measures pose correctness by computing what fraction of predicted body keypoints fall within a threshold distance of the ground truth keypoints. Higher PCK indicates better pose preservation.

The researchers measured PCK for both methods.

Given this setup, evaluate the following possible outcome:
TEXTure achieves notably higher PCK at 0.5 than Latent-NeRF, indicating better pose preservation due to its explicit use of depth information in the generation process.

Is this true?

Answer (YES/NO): YES